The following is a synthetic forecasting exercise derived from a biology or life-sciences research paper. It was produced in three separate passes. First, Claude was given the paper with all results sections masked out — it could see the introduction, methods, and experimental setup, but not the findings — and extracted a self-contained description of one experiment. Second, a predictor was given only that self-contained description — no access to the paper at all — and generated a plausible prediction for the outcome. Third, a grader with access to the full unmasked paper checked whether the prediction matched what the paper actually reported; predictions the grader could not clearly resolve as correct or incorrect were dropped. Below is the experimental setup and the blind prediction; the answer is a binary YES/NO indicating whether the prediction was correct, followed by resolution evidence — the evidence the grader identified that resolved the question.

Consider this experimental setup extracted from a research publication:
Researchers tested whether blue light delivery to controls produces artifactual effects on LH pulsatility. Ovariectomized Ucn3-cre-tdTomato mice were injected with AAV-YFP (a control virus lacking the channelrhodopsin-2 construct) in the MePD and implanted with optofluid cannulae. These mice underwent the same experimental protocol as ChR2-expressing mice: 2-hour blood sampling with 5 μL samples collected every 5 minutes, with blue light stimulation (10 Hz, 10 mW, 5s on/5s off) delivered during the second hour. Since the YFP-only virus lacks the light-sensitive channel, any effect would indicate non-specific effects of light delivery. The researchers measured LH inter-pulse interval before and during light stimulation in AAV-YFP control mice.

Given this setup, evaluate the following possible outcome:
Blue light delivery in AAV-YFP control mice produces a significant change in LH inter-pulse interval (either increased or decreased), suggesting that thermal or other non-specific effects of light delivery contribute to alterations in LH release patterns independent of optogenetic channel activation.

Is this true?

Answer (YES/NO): NO